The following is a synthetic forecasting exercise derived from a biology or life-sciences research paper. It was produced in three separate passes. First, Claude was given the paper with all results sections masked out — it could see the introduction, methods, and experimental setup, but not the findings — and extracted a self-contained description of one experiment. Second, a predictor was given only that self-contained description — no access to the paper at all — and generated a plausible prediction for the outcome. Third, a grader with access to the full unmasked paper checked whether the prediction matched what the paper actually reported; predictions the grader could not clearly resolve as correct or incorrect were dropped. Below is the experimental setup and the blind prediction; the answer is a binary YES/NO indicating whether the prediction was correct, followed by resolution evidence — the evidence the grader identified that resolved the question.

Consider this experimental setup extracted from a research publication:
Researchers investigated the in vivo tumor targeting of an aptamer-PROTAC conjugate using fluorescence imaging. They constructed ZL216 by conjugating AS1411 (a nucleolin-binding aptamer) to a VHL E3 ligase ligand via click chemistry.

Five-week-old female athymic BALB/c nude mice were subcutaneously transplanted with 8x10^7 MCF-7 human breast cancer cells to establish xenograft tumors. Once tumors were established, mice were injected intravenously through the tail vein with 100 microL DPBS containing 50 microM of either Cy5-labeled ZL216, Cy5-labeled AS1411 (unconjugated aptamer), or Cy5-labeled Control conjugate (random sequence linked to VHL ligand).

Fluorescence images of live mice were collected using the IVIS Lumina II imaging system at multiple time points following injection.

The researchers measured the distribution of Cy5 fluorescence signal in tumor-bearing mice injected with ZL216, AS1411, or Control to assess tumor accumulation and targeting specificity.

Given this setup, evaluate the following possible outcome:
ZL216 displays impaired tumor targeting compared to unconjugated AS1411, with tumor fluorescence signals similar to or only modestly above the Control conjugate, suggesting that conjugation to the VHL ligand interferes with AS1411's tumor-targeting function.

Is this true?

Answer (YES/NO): NO